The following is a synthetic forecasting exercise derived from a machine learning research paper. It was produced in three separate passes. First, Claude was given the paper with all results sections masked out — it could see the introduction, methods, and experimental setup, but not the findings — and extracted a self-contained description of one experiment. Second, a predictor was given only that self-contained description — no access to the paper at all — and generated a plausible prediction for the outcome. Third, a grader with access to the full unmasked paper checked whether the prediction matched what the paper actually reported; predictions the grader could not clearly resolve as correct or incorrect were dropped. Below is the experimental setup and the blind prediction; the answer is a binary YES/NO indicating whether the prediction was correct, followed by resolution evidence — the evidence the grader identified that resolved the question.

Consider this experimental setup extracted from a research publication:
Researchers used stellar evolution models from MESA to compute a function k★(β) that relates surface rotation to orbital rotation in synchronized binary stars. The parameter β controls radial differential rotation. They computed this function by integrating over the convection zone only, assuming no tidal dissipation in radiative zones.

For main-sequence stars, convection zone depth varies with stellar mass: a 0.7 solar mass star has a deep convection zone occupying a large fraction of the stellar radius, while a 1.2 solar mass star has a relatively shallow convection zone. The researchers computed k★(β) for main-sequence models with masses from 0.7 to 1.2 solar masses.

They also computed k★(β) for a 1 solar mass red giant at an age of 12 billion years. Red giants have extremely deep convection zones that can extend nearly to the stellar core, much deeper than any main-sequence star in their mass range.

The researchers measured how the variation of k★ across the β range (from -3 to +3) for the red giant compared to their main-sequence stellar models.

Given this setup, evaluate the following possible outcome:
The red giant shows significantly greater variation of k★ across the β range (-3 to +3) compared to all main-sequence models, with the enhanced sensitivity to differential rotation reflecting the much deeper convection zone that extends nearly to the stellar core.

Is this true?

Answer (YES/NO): YES